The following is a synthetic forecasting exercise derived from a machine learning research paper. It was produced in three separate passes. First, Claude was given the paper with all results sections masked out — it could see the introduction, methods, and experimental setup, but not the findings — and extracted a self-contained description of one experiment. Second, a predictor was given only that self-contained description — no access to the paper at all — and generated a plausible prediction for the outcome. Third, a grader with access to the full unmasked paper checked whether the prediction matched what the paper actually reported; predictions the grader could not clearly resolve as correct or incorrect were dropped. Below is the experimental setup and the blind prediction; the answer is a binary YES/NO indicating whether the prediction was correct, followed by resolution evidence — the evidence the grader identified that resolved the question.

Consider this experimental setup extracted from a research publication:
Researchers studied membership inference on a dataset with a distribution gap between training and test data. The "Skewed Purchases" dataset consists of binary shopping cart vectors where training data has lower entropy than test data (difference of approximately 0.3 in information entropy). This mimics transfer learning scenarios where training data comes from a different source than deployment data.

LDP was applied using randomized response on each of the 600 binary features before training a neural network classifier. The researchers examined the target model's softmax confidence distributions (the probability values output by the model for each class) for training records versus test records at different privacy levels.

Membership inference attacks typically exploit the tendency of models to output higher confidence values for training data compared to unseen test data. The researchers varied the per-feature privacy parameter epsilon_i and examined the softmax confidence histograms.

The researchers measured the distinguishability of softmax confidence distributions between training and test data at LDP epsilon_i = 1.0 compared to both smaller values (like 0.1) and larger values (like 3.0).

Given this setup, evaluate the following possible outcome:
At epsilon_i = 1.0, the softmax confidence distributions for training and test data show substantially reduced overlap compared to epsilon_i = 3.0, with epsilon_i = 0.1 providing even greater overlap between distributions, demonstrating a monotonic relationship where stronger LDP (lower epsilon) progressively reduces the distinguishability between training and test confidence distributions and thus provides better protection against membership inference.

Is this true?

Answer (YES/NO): NO